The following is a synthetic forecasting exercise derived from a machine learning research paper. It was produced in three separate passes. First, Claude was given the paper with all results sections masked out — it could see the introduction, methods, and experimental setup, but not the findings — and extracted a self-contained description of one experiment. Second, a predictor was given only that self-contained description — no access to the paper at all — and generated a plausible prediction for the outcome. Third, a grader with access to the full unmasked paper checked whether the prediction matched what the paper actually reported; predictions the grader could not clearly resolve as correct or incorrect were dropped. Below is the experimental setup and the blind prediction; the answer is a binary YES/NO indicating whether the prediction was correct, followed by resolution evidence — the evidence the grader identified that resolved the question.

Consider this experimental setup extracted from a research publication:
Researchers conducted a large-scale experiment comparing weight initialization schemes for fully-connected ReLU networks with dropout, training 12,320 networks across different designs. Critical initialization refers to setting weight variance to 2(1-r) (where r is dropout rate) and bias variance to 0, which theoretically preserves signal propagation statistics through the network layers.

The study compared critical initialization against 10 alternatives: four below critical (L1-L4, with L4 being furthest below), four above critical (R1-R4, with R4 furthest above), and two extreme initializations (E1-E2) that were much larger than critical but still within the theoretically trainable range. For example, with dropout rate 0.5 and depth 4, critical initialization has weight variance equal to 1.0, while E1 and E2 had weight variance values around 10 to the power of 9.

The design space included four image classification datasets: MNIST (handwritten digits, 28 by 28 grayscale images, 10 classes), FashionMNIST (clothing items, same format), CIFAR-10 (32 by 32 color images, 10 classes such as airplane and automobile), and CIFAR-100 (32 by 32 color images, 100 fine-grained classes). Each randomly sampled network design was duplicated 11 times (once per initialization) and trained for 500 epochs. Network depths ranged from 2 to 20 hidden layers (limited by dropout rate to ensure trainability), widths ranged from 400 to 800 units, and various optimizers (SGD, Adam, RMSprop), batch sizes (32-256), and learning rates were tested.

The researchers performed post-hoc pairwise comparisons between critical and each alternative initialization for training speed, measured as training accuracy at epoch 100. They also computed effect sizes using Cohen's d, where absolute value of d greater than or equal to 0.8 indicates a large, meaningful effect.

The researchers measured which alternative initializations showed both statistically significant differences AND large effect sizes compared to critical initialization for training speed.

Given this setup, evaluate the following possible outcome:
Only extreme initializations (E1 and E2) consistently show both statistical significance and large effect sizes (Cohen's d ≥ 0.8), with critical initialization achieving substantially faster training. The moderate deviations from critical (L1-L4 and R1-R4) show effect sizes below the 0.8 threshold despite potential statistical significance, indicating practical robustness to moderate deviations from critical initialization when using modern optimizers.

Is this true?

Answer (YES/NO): YES